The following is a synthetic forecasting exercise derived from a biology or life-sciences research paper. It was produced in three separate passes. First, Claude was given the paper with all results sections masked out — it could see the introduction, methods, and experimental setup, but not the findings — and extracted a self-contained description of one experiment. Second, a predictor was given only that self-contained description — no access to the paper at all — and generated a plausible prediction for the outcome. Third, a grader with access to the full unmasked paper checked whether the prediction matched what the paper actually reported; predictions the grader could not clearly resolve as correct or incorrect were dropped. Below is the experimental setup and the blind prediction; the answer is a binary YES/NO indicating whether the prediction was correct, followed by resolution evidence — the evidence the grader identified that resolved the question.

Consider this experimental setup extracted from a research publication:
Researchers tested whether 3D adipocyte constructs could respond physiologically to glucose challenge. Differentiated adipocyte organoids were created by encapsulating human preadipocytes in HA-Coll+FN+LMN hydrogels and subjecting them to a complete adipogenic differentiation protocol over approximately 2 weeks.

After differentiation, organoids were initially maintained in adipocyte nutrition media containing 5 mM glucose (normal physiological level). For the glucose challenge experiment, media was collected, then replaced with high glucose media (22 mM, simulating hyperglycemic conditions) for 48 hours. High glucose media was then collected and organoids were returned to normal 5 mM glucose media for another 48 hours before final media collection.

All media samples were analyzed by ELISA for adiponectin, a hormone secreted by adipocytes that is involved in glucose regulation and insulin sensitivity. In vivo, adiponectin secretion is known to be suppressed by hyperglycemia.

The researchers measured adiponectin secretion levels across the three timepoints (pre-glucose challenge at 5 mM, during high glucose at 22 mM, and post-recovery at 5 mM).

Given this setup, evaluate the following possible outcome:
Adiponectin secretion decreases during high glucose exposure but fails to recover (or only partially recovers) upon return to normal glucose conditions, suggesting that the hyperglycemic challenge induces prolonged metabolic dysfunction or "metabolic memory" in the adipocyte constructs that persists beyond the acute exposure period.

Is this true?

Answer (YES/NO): NO